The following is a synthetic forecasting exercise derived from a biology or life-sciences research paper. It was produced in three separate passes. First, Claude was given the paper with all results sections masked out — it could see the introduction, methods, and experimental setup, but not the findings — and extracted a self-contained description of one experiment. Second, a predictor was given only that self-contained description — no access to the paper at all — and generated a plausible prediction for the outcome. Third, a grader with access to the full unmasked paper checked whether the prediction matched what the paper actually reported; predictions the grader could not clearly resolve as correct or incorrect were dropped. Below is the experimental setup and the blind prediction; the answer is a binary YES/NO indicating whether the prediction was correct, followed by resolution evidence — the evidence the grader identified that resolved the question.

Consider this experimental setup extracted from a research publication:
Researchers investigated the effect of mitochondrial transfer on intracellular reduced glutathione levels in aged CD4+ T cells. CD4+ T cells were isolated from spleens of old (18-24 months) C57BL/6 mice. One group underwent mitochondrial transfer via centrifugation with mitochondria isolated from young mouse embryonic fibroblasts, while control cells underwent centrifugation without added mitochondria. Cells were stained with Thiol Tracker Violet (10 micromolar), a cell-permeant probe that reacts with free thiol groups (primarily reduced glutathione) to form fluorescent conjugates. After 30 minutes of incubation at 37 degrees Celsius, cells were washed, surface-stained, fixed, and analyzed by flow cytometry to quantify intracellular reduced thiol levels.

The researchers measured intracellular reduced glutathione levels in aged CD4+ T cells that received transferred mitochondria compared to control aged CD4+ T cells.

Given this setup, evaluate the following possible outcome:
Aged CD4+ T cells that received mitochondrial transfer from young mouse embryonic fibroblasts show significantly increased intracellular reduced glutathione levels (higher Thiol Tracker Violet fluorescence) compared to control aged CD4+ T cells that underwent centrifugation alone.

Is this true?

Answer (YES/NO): NO